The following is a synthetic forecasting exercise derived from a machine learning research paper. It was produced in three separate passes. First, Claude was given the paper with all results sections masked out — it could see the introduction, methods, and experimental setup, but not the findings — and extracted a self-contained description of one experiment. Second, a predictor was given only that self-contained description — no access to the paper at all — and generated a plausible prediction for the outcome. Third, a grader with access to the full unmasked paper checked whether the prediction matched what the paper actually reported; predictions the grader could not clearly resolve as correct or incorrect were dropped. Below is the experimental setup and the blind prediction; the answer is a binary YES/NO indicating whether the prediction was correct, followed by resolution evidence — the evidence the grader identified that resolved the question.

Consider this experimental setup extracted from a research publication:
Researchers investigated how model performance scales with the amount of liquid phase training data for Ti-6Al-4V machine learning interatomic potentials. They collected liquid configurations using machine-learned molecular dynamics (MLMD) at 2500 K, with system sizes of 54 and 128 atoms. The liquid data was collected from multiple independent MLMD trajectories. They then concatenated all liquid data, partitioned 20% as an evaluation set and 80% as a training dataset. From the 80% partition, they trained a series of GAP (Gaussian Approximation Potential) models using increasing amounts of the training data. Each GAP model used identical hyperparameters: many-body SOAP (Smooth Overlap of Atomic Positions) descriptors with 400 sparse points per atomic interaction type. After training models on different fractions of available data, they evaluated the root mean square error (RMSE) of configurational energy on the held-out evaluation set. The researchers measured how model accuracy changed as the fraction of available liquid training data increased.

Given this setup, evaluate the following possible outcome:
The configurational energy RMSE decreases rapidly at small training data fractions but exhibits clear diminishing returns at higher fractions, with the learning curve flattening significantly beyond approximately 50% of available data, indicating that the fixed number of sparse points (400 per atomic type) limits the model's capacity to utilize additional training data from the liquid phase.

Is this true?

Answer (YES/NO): NO